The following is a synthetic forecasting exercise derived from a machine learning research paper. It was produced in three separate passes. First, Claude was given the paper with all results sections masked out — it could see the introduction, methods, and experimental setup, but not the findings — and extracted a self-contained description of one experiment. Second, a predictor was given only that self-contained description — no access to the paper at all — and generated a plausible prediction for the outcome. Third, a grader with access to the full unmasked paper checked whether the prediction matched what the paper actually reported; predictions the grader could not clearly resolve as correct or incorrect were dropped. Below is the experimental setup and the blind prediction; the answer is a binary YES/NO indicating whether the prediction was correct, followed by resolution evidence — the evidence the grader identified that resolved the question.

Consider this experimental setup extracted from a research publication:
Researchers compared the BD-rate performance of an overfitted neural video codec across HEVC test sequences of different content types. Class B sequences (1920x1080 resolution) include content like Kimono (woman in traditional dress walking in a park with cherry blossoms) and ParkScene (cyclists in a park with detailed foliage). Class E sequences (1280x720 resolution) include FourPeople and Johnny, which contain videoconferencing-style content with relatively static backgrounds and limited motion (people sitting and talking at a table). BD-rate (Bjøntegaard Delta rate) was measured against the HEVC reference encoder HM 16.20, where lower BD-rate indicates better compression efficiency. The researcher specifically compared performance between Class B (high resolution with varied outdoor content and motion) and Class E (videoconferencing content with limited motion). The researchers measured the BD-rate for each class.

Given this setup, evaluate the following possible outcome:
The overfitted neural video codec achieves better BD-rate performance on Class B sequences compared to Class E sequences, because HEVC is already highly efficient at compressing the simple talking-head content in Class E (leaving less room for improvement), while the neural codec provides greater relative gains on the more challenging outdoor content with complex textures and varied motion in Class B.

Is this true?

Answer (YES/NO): YES